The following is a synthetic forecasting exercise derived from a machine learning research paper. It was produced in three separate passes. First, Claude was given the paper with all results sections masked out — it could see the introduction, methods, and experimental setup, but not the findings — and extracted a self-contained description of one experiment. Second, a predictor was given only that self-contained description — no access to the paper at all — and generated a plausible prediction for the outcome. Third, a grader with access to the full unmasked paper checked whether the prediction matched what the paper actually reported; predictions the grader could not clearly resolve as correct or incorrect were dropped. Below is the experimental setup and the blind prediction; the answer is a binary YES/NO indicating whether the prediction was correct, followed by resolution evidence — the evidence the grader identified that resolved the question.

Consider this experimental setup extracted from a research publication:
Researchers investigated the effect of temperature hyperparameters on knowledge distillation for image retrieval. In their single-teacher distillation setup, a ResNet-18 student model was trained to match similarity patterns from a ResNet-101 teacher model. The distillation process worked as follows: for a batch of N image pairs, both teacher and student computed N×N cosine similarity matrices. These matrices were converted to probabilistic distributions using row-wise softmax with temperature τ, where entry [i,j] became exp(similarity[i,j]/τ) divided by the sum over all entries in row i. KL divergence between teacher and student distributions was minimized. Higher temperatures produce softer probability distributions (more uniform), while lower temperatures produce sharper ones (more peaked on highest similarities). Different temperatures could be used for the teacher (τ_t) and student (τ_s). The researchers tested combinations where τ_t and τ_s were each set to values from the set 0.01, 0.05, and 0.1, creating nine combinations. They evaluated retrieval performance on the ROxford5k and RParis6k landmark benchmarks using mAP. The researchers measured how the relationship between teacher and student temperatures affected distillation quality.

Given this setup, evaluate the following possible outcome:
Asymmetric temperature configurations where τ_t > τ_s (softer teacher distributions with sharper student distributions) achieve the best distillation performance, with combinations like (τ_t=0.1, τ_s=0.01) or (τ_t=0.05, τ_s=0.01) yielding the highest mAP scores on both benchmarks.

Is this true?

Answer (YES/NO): NO